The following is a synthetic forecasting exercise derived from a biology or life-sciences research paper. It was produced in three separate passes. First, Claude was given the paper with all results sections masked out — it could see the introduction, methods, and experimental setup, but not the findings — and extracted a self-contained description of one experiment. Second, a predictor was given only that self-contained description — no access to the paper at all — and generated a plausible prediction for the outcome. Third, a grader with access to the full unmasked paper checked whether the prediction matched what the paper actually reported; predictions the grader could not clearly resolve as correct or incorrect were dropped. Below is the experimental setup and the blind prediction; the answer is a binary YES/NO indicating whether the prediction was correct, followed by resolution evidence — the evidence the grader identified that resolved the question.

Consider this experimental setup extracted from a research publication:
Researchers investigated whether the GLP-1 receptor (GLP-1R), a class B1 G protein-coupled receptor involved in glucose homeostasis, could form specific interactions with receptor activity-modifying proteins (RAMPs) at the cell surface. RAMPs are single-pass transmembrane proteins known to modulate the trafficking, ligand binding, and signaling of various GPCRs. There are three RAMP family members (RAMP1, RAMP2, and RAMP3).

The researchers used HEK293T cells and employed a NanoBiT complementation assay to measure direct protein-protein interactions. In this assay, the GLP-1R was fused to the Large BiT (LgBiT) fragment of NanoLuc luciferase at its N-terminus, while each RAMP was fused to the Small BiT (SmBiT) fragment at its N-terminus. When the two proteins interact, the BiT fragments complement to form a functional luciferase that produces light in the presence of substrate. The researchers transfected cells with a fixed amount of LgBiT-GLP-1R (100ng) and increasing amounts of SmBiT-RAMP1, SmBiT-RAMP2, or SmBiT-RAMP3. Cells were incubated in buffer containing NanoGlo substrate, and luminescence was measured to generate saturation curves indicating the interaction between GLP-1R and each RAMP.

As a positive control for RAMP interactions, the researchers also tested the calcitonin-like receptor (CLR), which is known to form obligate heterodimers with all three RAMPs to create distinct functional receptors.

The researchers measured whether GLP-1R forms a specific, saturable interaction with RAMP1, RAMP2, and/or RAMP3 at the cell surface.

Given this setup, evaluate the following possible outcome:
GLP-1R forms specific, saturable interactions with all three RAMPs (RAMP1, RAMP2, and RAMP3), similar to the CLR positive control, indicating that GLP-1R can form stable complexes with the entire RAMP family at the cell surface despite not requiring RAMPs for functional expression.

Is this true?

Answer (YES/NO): NO